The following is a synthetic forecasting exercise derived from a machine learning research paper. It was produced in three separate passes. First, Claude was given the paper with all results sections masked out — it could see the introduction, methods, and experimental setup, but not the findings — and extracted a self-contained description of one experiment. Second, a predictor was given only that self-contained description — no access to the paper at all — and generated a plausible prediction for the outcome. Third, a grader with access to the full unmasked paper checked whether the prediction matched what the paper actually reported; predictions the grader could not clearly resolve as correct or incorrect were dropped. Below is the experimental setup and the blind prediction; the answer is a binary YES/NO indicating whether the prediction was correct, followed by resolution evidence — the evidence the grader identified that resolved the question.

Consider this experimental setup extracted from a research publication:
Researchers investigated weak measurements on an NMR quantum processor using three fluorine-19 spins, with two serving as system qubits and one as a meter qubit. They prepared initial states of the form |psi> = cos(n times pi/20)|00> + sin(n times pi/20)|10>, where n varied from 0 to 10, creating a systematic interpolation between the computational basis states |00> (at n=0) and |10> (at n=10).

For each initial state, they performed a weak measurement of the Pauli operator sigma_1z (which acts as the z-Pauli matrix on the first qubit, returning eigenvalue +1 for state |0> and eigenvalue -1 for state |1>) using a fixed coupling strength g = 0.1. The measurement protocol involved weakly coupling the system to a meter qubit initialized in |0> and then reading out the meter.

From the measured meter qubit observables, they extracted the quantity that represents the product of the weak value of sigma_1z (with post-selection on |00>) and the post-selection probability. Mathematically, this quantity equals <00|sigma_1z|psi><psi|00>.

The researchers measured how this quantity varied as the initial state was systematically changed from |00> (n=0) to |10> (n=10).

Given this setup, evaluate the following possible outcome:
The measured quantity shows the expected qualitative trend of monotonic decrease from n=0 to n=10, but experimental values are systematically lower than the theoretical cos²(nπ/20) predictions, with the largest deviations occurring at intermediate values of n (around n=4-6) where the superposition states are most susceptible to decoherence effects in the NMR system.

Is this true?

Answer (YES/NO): NO